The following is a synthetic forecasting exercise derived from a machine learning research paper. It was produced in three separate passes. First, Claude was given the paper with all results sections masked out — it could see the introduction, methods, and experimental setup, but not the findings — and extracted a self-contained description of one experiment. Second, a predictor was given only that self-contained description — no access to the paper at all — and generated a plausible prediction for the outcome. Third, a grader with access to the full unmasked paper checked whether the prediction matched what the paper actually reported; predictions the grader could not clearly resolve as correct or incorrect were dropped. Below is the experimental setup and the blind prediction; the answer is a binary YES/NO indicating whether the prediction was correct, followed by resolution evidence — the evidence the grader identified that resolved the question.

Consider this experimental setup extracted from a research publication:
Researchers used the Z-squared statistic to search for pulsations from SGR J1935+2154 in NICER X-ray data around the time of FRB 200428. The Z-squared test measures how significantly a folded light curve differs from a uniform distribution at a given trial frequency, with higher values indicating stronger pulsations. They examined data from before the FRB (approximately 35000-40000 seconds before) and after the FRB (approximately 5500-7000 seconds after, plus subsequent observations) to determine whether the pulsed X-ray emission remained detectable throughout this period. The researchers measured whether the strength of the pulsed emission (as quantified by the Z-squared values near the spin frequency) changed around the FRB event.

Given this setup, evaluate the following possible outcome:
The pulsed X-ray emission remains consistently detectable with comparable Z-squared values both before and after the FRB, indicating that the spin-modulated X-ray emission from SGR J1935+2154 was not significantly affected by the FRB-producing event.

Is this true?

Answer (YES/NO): YES